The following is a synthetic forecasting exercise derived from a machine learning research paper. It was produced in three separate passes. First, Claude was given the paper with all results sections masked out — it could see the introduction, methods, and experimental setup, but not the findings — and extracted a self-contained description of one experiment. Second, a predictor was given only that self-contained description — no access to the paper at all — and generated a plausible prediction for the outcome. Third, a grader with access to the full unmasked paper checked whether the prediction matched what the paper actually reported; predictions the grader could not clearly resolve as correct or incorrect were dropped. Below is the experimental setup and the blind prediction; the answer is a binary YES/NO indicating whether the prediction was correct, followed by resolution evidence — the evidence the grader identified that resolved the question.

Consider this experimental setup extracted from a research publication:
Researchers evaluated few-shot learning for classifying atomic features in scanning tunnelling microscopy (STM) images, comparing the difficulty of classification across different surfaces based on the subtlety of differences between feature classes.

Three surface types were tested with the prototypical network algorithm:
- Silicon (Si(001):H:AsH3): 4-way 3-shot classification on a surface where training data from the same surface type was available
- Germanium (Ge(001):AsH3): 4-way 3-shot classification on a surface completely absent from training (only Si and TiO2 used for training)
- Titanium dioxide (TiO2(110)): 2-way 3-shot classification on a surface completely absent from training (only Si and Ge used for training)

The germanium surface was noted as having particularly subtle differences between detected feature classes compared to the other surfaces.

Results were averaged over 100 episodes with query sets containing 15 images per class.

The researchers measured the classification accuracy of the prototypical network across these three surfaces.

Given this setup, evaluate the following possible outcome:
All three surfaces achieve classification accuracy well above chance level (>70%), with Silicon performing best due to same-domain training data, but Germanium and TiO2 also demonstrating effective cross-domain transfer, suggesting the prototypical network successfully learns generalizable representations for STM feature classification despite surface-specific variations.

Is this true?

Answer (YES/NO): NO